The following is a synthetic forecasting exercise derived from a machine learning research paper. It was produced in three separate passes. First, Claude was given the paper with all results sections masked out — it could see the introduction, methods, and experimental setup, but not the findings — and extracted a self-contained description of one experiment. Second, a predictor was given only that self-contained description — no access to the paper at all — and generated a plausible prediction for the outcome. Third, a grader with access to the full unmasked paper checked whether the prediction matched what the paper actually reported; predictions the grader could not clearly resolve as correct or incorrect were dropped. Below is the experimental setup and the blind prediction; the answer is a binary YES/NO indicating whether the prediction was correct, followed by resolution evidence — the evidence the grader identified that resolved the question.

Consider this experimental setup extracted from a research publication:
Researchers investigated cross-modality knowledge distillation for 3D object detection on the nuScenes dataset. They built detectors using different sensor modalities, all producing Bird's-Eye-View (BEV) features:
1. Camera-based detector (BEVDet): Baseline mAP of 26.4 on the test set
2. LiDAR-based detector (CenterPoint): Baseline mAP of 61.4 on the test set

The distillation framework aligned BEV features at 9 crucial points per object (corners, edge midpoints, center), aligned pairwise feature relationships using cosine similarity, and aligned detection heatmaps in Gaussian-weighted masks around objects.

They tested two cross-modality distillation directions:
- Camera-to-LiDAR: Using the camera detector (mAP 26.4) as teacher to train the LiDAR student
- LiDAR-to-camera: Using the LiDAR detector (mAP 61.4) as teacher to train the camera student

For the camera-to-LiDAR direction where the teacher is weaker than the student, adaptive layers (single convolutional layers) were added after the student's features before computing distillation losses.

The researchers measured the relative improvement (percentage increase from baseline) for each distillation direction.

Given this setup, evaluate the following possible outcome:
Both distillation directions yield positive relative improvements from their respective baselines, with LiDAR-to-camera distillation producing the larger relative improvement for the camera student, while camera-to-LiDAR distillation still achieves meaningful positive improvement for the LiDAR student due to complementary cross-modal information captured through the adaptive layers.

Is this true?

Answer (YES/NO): YES